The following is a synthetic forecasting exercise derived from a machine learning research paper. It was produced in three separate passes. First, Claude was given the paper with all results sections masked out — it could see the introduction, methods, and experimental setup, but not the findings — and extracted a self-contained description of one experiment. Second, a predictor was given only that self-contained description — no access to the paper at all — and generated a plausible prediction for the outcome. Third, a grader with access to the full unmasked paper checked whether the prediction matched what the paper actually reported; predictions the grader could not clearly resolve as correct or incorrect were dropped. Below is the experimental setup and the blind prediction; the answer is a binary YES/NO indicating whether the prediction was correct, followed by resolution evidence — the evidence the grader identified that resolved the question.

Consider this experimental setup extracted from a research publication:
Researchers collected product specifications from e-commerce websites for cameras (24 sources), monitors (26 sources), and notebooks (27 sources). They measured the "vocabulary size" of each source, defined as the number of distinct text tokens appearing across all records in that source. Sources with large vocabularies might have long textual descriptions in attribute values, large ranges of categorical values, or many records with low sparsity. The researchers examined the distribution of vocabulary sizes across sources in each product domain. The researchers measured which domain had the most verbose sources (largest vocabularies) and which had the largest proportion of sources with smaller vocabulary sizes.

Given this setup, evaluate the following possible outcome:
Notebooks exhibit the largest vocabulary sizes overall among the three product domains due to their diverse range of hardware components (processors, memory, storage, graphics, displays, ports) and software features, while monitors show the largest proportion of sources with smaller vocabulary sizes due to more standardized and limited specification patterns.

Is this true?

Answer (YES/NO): NO